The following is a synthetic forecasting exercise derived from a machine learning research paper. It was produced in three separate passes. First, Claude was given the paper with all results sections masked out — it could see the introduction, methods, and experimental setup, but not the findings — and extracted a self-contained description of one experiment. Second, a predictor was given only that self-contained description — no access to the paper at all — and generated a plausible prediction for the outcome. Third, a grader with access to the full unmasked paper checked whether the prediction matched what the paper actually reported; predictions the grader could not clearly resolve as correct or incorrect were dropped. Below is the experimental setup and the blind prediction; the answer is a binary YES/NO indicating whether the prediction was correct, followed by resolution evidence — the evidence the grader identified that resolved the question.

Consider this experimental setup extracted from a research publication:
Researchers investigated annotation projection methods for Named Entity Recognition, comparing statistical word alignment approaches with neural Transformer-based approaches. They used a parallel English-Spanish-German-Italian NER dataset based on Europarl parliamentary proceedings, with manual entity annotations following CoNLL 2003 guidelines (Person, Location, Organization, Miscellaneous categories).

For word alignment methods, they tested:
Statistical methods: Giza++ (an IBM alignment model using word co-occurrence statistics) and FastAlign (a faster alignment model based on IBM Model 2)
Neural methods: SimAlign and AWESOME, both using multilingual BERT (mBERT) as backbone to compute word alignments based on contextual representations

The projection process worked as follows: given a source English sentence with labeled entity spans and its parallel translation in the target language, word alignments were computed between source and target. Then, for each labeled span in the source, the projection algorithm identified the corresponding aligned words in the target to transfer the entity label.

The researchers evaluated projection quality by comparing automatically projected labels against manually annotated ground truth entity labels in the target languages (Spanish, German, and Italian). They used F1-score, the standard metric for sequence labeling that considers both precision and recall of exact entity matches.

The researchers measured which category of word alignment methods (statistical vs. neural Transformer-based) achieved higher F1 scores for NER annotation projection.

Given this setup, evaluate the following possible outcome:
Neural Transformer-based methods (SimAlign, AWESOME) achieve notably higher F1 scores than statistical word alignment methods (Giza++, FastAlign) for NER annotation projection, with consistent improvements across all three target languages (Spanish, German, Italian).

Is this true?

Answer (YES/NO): YES